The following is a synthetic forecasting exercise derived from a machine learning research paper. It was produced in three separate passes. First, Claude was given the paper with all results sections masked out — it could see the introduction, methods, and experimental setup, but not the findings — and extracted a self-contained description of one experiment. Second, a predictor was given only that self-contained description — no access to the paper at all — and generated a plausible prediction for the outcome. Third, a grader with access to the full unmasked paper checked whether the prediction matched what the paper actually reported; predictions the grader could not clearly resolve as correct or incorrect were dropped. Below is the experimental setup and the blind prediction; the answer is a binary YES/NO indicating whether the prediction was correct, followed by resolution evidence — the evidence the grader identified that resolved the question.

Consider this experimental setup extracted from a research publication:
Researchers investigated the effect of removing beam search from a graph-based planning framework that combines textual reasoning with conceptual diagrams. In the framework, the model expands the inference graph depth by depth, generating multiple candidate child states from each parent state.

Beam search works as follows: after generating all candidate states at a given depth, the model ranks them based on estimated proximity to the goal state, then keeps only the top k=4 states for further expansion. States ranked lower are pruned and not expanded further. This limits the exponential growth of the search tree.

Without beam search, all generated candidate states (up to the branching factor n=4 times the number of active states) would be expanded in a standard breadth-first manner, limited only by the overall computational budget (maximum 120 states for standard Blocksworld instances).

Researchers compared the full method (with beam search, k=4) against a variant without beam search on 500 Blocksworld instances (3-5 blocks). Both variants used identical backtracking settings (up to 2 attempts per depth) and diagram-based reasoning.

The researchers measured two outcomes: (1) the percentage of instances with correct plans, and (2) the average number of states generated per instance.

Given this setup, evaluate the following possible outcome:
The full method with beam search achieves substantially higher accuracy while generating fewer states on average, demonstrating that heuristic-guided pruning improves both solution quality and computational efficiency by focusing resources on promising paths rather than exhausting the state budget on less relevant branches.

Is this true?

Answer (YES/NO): YES